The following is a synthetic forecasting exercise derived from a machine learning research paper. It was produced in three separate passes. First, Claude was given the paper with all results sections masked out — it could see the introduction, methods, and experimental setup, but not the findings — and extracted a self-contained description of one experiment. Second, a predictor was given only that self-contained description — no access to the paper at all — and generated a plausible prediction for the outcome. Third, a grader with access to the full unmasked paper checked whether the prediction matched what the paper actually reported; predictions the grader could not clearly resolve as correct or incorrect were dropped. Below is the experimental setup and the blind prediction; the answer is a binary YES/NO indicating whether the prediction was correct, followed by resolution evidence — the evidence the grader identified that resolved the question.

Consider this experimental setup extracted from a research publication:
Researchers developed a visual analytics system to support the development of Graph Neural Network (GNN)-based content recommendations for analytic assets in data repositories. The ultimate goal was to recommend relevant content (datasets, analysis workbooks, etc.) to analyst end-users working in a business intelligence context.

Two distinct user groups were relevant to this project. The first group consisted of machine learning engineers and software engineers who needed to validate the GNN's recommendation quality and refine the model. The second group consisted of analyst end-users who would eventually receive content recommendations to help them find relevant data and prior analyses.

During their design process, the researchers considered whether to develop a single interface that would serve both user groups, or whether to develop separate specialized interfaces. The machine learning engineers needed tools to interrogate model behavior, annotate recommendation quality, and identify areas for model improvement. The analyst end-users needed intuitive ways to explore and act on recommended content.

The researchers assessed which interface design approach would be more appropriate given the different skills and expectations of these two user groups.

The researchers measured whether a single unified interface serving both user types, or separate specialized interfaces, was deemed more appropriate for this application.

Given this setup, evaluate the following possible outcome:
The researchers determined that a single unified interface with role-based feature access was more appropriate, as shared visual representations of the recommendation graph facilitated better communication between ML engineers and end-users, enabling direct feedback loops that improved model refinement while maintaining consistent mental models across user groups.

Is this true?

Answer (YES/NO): NO